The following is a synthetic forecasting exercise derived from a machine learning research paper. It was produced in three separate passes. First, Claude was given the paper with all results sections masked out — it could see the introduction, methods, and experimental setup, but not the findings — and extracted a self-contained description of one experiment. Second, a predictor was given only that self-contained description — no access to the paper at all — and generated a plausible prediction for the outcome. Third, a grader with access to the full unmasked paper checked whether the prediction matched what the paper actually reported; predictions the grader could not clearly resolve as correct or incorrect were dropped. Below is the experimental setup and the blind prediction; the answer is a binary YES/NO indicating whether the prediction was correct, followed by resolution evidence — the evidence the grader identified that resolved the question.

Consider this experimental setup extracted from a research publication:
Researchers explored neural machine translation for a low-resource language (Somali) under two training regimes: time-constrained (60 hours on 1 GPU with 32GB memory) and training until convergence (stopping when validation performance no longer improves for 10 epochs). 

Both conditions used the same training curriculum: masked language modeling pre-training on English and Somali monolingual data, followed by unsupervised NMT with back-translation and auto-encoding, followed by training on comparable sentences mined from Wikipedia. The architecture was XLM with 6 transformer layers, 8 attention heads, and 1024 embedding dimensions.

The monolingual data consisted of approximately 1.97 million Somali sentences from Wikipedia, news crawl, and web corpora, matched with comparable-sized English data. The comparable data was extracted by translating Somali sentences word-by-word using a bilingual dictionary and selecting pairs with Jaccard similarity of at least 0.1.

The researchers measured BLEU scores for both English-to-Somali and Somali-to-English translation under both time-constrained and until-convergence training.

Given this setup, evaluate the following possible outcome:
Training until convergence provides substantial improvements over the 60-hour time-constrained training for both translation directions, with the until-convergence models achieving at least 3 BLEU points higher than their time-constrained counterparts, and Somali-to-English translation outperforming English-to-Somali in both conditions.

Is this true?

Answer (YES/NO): NO